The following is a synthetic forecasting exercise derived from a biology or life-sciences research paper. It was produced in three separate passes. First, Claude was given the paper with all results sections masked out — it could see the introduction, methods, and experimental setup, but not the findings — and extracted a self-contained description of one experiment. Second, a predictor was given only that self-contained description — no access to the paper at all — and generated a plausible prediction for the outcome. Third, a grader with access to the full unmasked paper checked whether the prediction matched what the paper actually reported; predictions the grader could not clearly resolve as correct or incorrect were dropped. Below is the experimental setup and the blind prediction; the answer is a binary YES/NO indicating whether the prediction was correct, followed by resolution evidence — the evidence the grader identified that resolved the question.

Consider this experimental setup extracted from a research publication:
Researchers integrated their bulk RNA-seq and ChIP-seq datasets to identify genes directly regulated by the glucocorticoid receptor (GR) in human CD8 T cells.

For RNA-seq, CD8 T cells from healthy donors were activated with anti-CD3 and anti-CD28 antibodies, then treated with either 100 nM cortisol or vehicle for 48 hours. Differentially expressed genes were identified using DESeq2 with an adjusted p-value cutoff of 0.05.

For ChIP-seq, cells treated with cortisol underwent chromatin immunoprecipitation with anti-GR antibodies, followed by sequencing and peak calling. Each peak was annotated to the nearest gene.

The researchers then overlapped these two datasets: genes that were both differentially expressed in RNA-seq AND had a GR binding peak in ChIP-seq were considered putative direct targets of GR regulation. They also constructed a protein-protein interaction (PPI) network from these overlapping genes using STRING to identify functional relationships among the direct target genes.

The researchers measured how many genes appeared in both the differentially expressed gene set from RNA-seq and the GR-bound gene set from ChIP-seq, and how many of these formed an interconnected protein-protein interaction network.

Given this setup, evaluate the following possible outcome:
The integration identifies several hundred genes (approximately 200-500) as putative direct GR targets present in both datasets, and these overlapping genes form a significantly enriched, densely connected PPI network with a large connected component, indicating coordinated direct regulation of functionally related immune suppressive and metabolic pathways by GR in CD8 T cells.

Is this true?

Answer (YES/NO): NO